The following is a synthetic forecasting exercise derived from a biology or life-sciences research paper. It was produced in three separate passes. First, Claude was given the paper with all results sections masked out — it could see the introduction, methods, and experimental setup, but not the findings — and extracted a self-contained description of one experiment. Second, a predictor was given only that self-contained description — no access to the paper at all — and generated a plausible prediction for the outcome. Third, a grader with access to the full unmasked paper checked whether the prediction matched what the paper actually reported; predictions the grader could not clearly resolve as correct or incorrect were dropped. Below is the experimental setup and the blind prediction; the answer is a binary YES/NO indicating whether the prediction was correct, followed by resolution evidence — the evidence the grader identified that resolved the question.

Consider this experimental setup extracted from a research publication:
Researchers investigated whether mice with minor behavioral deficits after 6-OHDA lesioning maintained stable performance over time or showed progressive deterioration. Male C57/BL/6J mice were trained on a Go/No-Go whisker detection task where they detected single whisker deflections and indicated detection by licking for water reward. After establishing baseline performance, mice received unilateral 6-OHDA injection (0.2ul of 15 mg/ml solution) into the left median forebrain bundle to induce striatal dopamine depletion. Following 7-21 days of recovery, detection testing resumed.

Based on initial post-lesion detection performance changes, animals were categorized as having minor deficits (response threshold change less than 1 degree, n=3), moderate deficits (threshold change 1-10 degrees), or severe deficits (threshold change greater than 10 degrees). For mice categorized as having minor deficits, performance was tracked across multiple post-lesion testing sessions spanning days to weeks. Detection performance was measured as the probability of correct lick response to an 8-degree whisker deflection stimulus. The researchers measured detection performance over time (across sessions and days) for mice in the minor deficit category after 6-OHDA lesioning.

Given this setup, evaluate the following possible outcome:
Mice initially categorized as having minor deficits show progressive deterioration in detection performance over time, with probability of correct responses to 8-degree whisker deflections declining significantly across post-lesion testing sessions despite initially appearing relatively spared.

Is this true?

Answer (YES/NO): NO